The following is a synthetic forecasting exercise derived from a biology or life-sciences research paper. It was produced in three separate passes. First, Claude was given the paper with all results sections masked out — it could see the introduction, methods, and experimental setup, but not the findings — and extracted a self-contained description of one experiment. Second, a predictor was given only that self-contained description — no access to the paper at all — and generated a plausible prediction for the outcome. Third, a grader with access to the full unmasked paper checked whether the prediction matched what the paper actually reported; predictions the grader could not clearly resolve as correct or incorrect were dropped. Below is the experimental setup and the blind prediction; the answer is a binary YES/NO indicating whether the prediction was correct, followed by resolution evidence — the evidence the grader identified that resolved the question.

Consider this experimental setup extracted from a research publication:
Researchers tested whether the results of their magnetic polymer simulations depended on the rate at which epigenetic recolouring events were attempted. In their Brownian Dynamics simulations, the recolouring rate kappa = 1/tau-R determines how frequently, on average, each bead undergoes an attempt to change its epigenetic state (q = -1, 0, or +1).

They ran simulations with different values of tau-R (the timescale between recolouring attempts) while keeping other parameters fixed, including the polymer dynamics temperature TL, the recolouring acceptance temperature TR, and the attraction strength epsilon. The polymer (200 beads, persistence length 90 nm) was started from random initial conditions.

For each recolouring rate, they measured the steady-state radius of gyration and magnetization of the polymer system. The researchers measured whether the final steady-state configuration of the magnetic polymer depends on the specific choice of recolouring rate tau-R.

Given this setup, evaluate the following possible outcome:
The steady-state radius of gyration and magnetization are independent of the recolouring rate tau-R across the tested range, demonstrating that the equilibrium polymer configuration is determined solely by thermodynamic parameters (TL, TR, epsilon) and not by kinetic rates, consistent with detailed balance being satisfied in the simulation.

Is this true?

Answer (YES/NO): YES